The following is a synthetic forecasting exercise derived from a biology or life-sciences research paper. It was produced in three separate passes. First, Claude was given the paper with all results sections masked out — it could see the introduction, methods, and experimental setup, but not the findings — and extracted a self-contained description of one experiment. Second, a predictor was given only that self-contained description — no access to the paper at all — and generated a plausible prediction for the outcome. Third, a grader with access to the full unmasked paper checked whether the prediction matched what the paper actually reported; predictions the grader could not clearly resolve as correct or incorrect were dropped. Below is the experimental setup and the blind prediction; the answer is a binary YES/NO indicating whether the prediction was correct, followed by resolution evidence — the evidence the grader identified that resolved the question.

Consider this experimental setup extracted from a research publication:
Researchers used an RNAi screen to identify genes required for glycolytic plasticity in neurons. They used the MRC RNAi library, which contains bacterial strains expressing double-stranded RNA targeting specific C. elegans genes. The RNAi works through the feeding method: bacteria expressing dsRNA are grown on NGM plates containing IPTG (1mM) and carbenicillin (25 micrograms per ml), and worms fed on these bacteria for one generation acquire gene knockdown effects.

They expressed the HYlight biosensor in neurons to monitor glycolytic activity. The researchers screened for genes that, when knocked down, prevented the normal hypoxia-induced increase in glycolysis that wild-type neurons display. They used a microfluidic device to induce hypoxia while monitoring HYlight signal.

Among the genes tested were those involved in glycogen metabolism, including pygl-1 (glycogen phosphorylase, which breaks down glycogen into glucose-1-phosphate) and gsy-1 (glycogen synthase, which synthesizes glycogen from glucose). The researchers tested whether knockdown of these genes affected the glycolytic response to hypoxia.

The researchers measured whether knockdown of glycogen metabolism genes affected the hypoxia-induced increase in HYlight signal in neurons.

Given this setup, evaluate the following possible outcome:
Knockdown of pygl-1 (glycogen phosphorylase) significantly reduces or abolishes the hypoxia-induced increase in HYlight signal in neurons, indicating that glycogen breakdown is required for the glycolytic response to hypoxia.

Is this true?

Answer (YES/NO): YES